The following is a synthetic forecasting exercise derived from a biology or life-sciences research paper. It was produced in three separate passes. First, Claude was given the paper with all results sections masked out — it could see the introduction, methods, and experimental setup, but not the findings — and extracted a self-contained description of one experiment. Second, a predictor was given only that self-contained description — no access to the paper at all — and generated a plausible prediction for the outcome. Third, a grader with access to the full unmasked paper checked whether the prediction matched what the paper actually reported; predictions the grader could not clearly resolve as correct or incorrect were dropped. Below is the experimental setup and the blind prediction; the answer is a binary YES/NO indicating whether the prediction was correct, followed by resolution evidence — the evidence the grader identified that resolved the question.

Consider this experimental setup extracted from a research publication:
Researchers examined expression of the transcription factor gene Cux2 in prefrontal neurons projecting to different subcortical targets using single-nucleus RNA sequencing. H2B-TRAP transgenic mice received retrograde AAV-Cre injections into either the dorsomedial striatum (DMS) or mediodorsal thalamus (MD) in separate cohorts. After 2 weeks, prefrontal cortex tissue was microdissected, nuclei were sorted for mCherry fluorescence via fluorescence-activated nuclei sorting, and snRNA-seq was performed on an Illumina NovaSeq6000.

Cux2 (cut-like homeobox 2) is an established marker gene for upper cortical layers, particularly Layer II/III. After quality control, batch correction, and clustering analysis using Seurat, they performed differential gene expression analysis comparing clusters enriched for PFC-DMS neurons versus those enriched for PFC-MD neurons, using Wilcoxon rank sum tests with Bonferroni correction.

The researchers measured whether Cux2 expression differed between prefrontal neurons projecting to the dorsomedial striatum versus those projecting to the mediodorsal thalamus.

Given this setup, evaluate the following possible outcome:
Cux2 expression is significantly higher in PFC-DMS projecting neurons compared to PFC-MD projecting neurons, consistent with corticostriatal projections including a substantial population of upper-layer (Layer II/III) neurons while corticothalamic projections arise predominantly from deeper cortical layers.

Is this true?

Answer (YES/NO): YES